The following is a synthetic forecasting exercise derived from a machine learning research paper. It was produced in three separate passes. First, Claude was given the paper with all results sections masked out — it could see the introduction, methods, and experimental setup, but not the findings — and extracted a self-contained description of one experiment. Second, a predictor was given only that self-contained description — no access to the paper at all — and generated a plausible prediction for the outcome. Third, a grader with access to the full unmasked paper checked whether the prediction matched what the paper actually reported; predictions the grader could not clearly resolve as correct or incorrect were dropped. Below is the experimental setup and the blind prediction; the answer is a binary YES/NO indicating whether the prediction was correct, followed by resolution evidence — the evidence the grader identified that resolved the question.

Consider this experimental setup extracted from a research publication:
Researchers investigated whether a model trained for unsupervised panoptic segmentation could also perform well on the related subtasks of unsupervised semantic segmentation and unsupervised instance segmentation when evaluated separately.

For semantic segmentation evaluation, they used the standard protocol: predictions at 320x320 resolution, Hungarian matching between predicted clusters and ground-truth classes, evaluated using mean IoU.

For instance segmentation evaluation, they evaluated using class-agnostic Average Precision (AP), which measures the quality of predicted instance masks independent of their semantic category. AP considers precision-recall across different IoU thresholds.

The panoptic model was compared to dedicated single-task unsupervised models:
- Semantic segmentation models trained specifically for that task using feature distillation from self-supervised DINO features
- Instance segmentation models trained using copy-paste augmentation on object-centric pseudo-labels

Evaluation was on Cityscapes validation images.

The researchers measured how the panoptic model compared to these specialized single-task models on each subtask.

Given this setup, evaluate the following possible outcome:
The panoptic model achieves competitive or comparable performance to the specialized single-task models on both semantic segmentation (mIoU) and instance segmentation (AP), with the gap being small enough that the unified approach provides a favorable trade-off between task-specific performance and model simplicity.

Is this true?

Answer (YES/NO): NO